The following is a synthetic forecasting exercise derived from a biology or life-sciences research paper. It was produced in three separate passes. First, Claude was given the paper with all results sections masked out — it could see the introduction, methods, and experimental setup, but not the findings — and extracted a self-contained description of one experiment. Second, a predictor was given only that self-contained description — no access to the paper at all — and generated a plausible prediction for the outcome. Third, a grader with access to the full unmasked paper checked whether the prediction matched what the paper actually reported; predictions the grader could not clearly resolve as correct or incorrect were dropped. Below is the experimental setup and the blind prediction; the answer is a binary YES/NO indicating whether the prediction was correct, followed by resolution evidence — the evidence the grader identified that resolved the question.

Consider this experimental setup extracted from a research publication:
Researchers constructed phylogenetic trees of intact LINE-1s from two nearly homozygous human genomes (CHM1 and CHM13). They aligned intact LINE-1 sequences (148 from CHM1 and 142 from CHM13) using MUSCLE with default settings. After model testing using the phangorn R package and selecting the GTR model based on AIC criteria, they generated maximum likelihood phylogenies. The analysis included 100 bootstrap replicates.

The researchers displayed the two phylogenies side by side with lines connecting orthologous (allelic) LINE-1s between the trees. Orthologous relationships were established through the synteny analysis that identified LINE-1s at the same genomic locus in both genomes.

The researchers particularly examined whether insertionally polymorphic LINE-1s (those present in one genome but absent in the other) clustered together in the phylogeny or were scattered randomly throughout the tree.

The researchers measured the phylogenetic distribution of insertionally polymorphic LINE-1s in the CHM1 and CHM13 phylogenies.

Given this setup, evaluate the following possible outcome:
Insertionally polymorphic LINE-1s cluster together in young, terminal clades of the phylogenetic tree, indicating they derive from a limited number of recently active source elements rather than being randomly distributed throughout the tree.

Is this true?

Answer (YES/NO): YES